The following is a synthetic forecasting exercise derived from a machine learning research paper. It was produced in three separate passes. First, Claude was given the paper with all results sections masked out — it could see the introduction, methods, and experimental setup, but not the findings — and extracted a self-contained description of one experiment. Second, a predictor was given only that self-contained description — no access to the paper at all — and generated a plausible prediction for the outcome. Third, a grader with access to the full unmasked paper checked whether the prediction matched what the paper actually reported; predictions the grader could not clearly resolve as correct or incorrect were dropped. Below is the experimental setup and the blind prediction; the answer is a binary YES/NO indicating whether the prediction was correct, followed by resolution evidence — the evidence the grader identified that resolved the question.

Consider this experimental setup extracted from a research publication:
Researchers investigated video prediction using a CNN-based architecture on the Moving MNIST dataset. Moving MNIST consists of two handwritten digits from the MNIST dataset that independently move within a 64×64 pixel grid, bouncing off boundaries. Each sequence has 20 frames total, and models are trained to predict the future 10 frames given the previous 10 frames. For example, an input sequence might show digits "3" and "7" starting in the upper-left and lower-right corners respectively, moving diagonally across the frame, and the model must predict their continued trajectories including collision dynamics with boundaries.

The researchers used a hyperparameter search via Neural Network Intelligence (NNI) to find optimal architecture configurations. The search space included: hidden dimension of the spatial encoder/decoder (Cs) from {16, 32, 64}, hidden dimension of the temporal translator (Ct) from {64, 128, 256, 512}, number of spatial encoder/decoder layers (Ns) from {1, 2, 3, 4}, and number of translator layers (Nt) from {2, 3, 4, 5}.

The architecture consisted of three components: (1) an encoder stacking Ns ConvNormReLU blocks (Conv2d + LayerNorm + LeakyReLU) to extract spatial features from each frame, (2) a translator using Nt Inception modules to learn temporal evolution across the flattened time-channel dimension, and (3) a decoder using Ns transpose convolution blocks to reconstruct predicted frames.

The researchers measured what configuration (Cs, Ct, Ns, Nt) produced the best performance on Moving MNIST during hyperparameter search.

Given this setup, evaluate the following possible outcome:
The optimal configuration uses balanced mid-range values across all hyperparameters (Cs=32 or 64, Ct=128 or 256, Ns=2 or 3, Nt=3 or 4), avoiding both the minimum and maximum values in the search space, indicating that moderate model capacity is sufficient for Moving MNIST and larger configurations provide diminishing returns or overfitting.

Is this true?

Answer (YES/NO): NO